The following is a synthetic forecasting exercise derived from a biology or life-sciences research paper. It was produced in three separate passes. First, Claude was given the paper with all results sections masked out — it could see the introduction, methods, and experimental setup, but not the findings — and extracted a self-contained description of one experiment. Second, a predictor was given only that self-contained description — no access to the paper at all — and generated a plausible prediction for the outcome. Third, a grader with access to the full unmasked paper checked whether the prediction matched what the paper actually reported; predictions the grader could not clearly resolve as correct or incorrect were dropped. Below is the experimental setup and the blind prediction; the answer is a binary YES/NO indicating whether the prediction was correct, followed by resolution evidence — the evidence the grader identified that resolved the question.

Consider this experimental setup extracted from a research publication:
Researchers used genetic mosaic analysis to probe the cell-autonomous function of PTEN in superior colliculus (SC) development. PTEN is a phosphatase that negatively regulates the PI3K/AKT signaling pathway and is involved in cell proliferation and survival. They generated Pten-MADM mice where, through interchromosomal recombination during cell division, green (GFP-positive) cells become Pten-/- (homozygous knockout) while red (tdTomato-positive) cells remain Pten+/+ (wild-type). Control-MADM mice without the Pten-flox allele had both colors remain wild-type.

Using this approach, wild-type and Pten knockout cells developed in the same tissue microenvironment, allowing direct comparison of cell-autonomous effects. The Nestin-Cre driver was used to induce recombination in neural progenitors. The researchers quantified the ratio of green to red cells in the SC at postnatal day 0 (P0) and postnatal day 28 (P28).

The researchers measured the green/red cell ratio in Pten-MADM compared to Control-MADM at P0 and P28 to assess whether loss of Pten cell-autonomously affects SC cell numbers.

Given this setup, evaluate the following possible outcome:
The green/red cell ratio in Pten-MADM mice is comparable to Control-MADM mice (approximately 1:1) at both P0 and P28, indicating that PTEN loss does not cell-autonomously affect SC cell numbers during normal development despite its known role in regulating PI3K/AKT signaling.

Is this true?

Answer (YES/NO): NO